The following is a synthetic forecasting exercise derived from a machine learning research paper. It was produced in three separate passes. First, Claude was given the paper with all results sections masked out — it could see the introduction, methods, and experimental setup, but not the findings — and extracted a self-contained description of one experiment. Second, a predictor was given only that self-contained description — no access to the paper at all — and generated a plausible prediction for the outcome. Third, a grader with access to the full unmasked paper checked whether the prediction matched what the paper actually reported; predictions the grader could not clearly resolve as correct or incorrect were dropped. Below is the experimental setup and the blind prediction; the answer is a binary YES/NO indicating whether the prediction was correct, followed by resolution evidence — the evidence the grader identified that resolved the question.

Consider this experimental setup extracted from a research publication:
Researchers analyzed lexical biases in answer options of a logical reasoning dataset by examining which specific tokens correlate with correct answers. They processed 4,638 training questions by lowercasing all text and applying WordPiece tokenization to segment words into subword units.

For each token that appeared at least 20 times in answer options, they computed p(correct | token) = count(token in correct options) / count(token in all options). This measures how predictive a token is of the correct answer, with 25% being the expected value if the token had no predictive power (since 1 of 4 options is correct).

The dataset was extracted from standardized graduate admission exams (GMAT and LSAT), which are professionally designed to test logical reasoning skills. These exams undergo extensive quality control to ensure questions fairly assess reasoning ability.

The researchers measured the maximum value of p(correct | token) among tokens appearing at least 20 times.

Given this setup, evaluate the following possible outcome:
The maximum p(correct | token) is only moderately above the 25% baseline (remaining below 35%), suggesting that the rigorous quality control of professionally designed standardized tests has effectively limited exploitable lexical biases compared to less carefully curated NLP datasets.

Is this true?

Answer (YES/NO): NO